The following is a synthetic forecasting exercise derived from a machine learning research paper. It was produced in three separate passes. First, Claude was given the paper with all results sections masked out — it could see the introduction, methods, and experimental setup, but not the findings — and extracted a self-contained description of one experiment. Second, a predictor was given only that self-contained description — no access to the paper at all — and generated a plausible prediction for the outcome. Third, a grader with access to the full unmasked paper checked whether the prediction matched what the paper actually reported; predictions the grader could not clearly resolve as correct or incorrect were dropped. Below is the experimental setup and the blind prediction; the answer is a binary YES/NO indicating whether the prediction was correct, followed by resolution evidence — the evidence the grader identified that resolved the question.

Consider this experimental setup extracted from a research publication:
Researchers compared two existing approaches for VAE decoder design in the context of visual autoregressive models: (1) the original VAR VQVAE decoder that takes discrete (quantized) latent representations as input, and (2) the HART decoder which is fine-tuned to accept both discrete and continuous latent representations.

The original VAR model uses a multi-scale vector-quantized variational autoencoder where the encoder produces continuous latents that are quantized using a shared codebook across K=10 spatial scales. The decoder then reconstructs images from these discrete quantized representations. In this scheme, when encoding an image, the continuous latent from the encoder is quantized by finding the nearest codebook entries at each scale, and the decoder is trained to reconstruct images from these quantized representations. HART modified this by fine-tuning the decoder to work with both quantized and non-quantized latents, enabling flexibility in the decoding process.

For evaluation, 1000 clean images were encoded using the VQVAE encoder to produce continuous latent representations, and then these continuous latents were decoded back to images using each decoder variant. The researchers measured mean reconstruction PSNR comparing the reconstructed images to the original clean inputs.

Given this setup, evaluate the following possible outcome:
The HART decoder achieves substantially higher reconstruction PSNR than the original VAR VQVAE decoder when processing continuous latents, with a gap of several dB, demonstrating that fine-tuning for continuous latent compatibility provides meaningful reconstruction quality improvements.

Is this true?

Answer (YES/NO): YES